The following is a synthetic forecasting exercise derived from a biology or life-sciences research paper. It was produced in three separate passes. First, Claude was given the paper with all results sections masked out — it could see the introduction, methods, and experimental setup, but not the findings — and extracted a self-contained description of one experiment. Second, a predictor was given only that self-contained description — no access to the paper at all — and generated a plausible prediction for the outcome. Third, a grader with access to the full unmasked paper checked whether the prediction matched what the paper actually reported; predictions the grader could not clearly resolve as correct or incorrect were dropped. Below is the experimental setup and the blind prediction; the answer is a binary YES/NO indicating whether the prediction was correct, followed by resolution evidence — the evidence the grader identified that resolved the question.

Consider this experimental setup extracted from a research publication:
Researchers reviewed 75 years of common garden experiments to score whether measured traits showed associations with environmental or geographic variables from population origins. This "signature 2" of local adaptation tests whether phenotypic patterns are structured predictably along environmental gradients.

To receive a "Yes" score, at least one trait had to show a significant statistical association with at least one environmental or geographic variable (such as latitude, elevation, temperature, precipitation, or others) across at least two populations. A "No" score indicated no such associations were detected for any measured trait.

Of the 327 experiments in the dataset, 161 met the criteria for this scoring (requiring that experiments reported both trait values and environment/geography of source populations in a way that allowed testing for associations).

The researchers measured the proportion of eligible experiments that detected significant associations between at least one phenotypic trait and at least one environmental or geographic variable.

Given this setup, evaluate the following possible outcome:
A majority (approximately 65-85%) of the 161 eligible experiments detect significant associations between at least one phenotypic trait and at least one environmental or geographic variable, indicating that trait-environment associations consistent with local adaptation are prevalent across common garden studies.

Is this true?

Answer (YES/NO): YES